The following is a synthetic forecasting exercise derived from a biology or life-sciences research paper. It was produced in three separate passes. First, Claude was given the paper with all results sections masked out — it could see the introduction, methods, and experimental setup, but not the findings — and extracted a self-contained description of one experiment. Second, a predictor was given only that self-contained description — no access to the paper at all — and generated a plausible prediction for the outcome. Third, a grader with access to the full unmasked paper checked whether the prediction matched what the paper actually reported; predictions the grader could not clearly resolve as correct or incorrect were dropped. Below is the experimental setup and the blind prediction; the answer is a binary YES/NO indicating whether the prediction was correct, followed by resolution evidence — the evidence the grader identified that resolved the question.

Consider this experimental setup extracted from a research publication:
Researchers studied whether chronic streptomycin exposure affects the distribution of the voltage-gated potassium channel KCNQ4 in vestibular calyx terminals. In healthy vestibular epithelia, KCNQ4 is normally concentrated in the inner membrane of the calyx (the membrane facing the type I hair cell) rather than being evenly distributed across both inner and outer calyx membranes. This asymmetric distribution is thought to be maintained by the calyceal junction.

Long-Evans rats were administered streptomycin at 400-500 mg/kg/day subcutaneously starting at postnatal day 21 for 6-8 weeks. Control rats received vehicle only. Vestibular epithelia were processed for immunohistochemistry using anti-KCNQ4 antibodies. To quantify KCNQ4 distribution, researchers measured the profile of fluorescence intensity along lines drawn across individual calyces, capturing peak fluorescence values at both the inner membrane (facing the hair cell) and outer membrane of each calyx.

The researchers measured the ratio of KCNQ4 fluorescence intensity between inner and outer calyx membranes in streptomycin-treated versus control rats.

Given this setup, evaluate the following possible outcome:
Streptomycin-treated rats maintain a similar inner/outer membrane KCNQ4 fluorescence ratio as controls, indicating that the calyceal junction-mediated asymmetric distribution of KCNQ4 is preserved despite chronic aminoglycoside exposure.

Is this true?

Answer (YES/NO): NO